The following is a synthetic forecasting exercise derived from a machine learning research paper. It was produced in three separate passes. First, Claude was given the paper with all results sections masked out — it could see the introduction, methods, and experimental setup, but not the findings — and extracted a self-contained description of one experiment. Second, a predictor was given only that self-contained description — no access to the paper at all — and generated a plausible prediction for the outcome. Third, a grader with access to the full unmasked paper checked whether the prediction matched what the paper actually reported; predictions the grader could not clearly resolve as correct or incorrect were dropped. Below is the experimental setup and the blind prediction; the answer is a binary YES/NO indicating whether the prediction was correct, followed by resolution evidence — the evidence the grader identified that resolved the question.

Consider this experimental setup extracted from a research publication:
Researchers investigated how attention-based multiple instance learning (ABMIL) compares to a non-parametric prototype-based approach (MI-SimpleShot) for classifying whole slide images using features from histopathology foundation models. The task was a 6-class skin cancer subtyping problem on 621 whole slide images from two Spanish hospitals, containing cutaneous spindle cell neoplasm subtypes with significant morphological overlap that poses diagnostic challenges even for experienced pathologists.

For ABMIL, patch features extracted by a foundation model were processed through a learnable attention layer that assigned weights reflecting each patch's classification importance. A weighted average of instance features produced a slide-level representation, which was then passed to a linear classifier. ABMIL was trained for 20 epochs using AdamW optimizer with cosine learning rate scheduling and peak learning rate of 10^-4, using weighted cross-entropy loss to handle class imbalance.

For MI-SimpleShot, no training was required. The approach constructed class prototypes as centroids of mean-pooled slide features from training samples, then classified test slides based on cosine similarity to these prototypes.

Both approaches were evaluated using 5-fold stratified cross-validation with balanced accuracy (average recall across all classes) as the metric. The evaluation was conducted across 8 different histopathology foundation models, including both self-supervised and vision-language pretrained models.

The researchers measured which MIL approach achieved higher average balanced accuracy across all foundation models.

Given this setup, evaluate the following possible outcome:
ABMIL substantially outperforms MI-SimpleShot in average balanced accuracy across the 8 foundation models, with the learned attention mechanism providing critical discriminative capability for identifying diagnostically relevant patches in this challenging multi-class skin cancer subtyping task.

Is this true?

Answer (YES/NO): YES